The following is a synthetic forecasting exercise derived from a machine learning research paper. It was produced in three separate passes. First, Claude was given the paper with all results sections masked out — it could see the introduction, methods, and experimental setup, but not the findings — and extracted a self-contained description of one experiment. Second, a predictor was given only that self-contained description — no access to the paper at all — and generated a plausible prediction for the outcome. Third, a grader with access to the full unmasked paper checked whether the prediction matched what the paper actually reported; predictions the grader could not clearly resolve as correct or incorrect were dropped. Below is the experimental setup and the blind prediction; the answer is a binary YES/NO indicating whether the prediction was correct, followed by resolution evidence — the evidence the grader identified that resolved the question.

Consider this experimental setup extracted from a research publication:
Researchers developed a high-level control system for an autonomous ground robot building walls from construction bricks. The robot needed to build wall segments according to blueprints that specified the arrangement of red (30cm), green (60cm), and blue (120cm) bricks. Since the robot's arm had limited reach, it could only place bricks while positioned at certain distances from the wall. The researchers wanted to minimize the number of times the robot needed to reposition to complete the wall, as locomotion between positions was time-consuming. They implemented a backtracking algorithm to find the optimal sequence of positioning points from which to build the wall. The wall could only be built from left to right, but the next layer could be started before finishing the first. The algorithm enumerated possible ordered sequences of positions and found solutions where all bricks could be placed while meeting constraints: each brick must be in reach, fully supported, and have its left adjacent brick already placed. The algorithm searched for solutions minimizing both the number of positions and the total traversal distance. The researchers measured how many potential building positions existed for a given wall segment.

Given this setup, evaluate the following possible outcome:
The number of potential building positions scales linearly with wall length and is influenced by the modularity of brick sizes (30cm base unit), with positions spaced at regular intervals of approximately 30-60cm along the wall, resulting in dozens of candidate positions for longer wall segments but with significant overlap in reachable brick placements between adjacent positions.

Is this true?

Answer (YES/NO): NO